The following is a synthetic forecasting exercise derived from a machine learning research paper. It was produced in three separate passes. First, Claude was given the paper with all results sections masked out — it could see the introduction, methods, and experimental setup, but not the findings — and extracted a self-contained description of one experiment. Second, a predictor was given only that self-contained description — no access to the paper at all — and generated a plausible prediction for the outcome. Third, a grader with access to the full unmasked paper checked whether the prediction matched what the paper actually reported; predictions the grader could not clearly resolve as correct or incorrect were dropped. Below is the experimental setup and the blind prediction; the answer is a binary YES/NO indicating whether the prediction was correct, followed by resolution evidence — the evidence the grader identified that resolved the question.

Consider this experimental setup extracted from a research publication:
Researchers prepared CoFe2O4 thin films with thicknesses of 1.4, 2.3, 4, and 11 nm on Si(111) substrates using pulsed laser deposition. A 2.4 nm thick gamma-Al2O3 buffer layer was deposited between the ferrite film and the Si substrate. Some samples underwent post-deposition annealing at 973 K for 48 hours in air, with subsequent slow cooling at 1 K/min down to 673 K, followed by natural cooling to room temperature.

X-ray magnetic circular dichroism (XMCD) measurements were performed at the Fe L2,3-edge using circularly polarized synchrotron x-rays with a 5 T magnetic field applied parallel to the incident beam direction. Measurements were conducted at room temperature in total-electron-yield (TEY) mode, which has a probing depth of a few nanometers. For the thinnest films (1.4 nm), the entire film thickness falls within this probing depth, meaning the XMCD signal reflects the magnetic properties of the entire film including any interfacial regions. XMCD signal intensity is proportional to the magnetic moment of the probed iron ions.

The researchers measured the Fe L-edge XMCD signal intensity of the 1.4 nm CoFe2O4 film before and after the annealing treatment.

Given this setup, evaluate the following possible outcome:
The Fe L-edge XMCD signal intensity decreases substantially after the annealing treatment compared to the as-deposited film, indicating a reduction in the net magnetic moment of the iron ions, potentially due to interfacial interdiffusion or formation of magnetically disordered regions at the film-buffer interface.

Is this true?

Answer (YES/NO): NO